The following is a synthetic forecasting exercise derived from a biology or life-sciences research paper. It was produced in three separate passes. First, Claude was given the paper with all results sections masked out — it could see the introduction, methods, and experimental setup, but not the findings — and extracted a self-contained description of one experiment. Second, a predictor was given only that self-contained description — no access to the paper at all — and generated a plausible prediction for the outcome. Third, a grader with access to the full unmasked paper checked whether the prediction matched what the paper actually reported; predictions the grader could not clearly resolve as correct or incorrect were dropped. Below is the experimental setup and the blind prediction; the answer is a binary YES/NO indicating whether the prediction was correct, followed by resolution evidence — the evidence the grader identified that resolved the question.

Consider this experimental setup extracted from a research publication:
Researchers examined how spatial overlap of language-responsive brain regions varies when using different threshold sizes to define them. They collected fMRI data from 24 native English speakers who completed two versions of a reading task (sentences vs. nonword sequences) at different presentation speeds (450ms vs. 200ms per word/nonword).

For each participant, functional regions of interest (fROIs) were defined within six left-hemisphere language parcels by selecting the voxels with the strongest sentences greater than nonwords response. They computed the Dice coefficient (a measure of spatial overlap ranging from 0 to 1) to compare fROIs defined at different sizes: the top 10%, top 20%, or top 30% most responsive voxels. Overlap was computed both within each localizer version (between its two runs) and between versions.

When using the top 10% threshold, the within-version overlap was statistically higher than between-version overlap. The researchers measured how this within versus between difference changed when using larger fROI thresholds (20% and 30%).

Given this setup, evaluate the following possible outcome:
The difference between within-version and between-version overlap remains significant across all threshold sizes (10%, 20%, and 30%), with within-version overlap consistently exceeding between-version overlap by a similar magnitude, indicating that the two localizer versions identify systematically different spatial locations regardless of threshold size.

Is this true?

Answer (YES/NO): NO